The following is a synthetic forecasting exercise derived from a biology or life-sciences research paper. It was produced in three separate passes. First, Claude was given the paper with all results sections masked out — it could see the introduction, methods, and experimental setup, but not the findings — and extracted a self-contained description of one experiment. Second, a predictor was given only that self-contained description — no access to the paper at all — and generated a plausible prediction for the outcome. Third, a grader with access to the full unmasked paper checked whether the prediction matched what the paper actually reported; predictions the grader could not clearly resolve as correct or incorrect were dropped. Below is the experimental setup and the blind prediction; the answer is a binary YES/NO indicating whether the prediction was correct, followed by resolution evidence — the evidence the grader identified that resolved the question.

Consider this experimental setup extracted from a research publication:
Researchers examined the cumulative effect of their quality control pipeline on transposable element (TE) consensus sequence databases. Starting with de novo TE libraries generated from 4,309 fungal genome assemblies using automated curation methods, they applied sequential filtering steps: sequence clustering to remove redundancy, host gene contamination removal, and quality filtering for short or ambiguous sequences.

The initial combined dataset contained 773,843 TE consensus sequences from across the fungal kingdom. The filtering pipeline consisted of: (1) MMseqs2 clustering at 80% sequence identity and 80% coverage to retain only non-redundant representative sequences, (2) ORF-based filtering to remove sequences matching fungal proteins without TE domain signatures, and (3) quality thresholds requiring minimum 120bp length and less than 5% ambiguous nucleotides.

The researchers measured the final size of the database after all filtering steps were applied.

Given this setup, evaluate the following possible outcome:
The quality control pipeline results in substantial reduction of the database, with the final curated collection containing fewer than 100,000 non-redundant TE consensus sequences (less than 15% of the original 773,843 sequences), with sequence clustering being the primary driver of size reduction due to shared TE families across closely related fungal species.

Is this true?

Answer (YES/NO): NO